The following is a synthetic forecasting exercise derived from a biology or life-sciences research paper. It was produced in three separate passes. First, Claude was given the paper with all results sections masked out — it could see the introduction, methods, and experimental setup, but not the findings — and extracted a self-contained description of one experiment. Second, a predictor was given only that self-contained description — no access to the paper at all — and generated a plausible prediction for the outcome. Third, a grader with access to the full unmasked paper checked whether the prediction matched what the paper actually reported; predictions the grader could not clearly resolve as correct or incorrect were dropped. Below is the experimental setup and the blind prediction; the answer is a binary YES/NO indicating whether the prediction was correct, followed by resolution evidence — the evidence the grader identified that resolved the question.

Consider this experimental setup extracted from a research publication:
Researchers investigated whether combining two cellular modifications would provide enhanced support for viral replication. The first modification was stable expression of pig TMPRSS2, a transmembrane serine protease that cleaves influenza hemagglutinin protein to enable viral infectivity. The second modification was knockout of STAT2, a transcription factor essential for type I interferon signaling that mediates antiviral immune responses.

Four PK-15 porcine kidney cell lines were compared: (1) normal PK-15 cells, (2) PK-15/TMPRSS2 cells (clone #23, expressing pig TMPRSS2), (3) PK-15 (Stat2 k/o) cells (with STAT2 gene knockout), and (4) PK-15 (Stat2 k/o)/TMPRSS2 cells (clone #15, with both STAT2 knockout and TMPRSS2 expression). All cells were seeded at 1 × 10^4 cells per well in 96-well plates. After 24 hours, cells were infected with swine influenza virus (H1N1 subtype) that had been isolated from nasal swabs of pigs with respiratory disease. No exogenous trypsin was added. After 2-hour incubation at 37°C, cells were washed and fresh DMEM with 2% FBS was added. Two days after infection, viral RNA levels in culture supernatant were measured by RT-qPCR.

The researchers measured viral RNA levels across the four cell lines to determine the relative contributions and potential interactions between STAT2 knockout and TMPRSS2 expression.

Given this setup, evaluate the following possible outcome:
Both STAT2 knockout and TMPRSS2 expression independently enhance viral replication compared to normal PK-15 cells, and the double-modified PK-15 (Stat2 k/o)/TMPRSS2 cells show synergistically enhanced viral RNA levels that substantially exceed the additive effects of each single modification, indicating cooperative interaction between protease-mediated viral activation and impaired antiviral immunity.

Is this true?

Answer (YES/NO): NO